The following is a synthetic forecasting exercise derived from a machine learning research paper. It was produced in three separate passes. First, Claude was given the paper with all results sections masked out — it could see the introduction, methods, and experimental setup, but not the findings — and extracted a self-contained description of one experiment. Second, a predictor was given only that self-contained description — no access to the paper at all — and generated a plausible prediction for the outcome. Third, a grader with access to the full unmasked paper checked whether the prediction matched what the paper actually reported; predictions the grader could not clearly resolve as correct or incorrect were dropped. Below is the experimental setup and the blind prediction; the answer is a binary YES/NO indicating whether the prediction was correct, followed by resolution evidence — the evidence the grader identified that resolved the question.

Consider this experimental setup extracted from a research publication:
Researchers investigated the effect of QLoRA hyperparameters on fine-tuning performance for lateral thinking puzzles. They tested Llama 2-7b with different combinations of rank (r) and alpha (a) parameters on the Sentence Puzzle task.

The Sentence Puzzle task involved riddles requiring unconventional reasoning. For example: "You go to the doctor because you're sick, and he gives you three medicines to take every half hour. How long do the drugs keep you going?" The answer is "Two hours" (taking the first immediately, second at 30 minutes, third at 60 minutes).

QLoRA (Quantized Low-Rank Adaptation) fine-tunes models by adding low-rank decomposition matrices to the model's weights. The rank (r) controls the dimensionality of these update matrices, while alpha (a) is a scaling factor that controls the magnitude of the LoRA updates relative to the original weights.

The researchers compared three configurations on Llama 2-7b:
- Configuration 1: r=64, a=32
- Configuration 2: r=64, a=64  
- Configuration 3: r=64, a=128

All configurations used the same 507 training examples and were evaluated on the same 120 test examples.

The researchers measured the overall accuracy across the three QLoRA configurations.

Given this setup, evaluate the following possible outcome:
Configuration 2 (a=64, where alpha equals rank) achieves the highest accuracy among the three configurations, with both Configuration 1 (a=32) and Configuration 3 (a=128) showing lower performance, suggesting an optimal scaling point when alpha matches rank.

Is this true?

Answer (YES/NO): NO